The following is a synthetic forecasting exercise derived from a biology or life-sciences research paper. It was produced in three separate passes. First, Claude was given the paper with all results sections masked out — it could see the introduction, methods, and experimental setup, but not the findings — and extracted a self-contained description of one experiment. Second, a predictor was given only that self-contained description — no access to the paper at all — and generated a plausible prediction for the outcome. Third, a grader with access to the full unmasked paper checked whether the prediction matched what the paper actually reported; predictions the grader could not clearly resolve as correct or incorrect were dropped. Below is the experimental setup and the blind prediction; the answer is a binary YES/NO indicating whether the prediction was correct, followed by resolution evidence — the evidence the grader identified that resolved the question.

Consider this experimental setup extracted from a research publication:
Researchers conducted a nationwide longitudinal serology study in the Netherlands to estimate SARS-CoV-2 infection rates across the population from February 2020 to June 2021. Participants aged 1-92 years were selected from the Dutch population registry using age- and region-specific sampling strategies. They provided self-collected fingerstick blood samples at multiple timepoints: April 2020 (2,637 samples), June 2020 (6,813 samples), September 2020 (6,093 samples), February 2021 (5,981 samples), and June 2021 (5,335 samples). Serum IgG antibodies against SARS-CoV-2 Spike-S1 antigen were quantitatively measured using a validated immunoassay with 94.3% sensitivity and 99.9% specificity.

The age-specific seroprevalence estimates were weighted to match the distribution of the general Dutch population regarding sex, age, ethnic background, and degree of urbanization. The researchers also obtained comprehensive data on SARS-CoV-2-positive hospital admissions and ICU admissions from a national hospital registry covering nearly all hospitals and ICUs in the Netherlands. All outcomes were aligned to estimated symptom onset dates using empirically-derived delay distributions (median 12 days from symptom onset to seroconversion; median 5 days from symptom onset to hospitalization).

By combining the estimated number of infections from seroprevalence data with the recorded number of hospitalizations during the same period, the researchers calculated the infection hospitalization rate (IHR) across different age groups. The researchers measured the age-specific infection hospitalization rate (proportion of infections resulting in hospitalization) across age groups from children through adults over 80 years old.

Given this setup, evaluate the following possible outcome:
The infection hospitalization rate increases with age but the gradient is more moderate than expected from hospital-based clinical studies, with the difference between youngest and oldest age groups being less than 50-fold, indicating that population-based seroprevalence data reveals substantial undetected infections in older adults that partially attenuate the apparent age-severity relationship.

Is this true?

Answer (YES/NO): NO